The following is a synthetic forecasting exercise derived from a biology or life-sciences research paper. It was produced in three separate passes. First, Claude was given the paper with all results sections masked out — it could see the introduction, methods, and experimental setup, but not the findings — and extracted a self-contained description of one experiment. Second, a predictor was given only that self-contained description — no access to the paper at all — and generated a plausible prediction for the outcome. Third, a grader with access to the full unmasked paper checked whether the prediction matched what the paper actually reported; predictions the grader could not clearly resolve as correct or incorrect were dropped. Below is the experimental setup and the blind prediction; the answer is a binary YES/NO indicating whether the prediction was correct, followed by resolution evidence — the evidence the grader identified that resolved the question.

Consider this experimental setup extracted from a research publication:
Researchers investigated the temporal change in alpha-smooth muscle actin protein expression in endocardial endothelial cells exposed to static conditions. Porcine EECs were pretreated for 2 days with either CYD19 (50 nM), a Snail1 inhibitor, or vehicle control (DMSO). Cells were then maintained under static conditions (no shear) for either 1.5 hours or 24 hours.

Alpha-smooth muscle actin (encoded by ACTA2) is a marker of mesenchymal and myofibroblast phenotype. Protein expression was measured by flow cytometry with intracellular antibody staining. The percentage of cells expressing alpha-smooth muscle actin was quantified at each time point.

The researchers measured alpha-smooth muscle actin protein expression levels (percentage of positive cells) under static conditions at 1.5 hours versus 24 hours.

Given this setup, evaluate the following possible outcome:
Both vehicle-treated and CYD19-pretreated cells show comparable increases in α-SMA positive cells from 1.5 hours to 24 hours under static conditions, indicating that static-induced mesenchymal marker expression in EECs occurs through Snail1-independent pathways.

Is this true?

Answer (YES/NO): YES